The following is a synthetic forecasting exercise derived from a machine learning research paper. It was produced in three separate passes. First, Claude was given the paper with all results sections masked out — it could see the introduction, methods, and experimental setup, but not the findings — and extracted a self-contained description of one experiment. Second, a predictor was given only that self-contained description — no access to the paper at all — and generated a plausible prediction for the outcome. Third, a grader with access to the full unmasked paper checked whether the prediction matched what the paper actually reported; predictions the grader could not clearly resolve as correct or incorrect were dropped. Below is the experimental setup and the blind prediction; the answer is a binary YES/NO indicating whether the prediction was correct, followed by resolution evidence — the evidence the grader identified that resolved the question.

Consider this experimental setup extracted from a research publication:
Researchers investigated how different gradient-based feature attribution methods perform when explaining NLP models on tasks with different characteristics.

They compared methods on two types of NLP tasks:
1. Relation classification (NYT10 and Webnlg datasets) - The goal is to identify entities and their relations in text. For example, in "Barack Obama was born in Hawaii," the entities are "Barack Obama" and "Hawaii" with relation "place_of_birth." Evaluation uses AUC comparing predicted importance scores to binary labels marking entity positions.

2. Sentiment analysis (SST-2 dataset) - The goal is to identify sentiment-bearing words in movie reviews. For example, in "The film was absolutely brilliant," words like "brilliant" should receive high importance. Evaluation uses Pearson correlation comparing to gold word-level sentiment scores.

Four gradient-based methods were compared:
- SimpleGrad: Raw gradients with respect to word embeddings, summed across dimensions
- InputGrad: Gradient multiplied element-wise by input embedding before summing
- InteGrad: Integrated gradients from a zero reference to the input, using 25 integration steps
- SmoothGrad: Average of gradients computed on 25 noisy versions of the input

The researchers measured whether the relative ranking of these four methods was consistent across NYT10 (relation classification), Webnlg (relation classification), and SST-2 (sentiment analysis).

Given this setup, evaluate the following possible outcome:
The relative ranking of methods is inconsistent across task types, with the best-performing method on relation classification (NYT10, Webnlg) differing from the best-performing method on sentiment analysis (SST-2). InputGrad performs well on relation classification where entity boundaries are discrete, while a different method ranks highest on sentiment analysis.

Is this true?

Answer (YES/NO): NO